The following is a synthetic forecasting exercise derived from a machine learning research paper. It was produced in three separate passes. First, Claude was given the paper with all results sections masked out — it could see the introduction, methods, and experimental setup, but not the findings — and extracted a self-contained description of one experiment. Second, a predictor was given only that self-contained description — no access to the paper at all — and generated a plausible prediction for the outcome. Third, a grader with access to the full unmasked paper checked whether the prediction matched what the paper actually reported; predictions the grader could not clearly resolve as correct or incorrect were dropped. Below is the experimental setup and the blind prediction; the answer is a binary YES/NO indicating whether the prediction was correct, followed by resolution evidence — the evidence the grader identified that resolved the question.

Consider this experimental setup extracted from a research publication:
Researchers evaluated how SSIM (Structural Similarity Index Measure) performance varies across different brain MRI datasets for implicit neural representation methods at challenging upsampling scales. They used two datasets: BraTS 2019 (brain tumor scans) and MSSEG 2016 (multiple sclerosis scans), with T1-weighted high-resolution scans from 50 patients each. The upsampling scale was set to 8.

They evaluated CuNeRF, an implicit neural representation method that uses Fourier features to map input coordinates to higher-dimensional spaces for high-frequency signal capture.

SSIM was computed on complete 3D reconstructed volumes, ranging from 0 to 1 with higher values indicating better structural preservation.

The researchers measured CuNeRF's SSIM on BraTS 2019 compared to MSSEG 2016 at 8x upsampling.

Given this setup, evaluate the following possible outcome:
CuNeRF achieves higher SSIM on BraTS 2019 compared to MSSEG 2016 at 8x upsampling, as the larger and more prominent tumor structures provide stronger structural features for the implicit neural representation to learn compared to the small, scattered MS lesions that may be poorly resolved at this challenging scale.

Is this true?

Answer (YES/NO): YES